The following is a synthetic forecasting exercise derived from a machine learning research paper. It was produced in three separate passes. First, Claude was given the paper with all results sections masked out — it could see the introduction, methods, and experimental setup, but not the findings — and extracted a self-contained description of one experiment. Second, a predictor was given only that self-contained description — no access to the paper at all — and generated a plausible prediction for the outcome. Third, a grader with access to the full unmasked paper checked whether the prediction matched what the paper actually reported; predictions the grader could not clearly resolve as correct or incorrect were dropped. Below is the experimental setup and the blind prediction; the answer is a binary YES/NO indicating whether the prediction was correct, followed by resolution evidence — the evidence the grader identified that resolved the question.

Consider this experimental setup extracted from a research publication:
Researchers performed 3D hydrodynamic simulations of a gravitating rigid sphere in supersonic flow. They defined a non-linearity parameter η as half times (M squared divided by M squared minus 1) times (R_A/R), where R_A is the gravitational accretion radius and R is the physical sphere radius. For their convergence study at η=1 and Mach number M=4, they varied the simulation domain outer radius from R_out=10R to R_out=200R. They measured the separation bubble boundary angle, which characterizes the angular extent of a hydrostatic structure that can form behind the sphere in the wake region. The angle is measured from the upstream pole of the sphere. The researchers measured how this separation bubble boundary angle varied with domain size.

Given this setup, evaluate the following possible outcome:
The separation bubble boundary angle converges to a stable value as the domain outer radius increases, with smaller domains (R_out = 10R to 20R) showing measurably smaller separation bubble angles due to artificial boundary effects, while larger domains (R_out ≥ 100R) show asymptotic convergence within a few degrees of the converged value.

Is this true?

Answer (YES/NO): YES